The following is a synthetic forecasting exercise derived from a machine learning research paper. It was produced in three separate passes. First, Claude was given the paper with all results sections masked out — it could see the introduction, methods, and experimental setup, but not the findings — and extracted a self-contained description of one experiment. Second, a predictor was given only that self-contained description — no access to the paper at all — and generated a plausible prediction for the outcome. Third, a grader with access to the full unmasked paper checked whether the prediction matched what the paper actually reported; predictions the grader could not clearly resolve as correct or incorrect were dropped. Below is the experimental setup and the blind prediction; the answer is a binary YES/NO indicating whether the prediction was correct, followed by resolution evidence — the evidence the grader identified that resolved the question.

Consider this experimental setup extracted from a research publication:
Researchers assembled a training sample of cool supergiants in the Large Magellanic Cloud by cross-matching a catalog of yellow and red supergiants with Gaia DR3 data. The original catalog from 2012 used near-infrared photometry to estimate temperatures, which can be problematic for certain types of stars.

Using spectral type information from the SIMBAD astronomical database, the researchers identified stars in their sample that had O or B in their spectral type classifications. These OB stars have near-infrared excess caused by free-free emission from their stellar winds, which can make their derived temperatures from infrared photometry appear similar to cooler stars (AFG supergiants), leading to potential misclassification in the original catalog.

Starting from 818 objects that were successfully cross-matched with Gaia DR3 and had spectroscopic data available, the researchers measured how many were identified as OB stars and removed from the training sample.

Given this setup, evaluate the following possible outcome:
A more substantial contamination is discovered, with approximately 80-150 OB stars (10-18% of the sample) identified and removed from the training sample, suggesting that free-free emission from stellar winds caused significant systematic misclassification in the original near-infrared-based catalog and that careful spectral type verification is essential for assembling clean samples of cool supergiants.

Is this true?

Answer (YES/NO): YES